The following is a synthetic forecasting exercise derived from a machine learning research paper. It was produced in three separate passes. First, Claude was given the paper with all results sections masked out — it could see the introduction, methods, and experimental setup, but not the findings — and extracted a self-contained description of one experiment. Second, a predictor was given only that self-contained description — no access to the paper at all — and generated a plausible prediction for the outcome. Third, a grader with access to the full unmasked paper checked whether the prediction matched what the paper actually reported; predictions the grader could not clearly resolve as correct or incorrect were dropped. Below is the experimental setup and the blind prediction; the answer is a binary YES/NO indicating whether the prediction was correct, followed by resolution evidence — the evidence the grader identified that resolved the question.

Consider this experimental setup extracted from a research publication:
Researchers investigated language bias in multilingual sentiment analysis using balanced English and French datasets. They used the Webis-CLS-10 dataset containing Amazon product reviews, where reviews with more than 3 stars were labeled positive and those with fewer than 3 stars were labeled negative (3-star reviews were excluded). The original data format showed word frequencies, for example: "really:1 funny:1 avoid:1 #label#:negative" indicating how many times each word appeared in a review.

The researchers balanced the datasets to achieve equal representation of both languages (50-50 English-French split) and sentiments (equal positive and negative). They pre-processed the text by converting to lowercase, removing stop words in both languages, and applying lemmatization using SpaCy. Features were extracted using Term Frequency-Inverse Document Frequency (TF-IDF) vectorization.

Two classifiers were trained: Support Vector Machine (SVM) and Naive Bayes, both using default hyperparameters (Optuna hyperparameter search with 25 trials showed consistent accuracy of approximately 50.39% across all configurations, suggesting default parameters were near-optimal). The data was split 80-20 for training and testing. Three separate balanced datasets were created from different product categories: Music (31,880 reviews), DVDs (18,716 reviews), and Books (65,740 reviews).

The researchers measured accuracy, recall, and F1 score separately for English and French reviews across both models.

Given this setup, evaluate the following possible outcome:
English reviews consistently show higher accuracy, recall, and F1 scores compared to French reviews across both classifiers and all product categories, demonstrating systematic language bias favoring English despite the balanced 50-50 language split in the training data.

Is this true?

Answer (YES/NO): NO